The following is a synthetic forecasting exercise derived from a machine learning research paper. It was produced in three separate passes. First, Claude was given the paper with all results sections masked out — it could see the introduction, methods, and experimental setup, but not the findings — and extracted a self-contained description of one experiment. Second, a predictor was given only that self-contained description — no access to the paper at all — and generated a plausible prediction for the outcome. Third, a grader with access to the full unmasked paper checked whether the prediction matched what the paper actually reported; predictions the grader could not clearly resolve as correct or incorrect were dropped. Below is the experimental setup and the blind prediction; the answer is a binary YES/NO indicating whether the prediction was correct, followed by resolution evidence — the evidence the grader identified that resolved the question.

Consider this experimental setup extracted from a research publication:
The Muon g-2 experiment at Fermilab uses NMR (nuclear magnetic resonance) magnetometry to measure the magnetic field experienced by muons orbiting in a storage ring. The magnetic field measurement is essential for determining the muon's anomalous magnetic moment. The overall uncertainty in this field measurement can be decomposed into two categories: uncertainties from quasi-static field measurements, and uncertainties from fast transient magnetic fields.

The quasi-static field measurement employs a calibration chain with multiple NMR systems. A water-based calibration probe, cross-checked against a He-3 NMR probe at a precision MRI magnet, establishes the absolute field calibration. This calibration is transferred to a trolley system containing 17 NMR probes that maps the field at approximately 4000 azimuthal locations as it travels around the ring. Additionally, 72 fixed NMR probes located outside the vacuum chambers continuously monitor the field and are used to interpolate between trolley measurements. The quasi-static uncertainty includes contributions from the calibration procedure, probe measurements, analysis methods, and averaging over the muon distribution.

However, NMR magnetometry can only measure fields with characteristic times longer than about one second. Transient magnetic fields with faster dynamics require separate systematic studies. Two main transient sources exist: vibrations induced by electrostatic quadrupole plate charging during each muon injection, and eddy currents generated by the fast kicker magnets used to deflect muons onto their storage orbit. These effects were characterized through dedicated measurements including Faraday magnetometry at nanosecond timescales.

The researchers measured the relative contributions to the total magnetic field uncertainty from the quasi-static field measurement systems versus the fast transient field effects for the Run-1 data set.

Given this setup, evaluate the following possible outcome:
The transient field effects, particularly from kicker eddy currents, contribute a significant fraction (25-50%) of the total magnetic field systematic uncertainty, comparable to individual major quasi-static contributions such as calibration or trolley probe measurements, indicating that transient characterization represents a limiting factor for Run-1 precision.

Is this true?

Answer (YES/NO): NO